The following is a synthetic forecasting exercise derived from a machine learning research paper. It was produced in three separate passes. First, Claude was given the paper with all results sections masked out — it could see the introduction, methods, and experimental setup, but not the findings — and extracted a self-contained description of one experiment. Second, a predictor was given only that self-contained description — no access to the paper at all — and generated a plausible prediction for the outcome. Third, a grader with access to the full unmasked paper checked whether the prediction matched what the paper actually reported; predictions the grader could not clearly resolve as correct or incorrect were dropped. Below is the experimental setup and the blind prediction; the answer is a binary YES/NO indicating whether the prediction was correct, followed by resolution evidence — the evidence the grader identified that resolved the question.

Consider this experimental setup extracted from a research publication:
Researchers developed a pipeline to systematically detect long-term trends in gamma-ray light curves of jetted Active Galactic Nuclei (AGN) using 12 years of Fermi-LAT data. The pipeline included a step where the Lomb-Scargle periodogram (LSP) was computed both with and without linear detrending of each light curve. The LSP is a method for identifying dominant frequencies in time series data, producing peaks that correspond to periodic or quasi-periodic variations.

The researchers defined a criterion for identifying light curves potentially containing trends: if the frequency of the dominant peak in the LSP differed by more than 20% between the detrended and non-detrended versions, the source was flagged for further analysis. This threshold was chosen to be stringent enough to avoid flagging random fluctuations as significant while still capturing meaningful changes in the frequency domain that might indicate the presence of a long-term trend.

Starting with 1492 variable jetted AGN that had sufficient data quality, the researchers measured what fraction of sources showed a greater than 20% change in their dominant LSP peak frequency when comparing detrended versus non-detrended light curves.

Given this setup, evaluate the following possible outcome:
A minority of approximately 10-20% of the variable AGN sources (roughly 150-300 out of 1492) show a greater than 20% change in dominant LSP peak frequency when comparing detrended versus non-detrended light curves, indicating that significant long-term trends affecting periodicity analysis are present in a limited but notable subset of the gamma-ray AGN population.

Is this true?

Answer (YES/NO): NO